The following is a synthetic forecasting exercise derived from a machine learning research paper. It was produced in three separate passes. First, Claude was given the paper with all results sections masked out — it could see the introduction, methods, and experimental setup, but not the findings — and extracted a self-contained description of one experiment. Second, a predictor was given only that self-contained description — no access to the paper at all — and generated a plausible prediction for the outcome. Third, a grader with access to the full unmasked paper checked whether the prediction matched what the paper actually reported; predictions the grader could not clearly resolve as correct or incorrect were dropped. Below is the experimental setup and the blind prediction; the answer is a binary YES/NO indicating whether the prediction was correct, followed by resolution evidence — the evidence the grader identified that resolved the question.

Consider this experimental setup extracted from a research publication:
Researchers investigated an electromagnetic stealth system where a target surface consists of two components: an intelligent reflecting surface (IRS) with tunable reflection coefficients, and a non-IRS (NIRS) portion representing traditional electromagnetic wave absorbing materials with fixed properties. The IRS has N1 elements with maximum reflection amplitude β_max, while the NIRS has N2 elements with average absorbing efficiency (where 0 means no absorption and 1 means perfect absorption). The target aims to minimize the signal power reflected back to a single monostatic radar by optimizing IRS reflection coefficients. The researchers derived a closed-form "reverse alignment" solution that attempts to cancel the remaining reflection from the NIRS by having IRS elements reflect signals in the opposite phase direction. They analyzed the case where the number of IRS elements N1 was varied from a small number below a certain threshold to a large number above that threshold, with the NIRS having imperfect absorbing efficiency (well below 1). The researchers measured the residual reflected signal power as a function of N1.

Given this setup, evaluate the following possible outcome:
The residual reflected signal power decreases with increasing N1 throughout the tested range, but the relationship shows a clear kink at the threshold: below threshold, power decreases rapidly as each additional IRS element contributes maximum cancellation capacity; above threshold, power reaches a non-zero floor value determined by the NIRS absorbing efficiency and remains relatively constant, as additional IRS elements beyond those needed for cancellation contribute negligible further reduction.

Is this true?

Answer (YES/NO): NO